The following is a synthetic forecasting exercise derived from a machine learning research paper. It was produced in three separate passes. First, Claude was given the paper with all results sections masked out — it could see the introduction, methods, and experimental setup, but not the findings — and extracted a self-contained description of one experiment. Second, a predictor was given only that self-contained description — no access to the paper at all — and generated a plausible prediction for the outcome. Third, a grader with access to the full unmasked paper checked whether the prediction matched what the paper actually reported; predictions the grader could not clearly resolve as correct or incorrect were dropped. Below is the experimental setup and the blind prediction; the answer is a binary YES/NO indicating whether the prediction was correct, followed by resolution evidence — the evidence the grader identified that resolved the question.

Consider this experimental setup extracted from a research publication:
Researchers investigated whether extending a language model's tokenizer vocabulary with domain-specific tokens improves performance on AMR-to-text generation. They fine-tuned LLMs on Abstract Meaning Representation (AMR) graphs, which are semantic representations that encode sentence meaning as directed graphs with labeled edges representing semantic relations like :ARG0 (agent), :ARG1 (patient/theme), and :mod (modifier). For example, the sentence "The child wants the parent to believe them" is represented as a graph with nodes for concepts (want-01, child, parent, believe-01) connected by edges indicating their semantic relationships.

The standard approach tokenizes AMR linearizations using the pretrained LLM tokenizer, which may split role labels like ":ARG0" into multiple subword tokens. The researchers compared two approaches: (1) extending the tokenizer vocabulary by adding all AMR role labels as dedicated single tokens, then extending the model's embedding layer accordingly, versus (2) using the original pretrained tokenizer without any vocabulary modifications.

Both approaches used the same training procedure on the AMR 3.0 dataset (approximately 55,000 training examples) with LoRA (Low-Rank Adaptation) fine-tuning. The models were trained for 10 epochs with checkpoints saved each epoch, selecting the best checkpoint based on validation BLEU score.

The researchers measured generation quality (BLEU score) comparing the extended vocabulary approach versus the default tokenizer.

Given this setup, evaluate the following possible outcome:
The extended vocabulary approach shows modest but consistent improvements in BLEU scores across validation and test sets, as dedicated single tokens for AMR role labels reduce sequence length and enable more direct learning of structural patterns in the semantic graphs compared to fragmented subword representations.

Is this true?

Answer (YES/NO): NO